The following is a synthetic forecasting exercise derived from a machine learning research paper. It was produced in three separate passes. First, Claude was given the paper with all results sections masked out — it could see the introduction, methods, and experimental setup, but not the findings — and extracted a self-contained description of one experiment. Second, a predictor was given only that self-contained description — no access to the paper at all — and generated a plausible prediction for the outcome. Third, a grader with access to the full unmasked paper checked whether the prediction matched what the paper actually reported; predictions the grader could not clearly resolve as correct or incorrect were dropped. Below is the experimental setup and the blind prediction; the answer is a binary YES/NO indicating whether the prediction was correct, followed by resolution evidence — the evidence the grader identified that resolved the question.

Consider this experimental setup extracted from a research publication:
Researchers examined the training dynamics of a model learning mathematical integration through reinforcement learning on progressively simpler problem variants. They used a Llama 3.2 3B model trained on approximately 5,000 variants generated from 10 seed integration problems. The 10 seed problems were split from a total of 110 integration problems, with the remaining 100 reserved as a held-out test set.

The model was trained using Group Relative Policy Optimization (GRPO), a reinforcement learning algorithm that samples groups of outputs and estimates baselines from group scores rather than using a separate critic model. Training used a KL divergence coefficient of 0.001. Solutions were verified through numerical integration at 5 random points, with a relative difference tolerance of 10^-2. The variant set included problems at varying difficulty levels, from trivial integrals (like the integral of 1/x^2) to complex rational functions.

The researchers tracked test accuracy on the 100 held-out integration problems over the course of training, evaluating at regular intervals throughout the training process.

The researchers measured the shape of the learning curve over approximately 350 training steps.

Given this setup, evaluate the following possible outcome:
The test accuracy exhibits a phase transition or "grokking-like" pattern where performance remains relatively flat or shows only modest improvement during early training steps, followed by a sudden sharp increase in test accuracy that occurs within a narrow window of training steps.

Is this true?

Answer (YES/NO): NO